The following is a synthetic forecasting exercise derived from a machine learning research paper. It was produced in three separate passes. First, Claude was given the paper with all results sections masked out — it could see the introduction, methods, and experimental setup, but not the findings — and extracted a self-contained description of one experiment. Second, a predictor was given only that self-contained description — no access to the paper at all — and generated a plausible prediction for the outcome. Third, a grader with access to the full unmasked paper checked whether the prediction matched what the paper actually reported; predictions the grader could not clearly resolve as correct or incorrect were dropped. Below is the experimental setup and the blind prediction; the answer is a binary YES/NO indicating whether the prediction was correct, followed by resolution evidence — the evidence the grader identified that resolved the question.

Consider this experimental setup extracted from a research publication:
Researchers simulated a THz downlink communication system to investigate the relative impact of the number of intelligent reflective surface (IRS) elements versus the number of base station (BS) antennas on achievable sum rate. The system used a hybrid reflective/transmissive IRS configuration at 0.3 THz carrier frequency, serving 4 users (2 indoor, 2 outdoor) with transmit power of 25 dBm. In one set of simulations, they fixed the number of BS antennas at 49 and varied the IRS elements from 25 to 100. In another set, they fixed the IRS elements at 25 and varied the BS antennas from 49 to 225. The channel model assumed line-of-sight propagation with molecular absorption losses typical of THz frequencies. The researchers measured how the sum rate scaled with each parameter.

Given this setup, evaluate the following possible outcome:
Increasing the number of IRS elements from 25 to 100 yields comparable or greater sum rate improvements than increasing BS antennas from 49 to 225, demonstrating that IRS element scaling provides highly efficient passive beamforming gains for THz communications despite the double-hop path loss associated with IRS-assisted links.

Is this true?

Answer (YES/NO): YES